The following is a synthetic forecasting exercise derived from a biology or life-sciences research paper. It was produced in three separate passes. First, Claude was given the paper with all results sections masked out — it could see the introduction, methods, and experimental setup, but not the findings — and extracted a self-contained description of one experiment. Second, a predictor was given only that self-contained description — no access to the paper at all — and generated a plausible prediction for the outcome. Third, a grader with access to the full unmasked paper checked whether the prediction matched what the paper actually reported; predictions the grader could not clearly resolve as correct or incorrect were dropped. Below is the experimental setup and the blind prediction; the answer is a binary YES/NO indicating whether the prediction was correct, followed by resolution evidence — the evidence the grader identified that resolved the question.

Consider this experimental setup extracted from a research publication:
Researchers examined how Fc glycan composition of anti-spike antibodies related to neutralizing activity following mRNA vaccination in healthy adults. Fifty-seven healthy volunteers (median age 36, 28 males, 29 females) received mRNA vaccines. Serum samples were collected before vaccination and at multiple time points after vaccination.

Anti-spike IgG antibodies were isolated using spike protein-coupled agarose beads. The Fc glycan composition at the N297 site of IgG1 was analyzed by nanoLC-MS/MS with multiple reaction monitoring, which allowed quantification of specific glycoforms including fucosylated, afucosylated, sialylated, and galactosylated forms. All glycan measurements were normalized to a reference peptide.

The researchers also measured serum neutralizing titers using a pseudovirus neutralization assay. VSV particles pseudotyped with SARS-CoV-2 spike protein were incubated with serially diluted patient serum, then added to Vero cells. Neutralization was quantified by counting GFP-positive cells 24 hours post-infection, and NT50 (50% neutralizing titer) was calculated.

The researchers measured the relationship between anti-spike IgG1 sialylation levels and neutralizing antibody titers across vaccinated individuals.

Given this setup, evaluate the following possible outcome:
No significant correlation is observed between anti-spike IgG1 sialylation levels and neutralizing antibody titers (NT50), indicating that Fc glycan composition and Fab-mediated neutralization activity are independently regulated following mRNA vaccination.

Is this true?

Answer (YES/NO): NO